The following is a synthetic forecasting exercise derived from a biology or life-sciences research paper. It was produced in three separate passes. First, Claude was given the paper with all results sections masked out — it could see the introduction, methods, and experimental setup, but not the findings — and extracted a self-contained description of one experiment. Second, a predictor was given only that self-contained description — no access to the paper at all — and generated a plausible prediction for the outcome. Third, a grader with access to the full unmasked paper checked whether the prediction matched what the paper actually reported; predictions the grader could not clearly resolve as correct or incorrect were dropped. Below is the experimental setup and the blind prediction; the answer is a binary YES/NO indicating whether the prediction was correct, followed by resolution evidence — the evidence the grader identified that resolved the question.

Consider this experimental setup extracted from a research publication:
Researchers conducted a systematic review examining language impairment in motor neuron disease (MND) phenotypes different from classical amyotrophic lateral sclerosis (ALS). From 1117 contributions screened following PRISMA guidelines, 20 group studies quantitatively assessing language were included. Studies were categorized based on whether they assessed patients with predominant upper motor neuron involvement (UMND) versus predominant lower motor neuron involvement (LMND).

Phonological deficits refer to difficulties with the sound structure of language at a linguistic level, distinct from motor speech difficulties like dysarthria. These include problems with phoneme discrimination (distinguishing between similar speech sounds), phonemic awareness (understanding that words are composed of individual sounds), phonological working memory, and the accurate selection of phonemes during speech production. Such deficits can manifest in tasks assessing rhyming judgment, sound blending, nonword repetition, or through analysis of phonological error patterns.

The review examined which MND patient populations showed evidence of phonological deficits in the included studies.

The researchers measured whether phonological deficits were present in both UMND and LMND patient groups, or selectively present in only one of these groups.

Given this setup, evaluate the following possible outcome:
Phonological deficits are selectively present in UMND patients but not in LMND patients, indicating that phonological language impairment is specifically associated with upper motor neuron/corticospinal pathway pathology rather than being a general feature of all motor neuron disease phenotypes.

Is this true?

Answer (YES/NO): YES